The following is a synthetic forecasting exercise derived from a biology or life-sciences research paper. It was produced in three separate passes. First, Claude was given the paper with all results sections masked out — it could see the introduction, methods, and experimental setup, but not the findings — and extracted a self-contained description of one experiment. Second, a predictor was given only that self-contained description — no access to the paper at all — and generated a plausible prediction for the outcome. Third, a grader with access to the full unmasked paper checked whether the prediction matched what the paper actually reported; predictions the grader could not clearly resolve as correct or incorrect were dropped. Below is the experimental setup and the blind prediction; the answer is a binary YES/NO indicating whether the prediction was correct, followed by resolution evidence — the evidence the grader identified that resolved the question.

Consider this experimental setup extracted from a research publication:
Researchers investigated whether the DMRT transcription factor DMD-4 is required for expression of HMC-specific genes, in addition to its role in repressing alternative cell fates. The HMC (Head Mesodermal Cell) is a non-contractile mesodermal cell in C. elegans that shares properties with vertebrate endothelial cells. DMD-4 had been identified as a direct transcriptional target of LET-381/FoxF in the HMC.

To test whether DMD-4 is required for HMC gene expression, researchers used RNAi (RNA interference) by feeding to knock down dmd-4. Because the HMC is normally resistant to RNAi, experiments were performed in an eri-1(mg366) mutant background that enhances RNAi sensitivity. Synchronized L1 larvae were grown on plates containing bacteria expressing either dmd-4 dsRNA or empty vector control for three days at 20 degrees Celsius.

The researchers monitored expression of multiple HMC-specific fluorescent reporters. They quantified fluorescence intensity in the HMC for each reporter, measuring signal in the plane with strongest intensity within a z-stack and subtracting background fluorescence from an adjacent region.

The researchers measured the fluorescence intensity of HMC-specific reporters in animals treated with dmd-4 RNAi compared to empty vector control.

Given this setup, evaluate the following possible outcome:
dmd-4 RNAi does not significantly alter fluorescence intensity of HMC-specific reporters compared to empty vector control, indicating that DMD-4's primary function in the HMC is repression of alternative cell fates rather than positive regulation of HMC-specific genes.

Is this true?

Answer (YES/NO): NO